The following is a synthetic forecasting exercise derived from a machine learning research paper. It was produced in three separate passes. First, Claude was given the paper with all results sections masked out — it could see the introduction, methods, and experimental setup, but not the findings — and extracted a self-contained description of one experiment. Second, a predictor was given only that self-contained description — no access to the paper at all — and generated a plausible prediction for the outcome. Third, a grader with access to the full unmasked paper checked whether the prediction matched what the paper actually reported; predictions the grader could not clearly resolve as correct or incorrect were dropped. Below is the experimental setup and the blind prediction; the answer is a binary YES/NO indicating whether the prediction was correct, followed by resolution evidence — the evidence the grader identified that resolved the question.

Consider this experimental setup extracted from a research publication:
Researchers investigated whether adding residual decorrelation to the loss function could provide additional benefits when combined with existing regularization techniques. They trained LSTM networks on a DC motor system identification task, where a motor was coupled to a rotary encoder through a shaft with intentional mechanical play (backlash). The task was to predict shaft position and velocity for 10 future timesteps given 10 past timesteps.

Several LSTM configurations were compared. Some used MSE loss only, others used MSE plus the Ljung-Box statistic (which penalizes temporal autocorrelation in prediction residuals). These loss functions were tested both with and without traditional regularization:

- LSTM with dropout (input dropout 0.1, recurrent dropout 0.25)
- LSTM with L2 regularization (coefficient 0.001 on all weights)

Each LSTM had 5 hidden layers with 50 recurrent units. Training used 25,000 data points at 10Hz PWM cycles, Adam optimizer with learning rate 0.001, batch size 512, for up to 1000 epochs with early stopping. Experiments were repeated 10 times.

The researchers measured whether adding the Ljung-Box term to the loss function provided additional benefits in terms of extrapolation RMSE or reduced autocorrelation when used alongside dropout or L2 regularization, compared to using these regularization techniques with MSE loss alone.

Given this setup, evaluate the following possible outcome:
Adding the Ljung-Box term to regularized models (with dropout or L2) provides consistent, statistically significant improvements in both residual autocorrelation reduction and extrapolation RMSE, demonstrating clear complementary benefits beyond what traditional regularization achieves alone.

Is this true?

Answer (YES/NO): NO